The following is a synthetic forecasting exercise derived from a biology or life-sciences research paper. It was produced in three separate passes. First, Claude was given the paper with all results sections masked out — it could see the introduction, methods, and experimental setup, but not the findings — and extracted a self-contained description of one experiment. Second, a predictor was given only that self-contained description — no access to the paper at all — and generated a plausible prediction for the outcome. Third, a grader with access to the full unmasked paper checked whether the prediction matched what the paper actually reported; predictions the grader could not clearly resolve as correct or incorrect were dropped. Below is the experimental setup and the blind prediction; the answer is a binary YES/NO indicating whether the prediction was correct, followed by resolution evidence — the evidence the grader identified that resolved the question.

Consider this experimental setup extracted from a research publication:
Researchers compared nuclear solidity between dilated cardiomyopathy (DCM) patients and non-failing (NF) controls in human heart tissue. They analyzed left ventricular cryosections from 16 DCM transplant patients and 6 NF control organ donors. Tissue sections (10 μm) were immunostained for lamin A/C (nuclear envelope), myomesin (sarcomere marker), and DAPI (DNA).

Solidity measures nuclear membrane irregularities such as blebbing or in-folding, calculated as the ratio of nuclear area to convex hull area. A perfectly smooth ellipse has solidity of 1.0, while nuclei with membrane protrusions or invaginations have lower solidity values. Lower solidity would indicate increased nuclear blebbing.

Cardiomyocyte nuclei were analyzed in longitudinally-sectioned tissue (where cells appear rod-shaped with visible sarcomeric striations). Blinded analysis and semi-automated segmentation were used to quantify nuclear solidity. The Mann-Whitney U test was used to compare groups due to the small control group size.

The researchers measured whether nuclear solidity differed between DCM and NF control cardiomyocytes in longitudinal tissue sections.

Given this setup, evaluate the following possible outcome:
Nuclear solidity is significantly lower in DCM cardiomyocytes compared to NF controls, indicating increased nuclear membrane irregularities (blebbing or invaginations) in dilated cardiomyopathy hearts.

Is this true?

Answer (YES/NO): NO